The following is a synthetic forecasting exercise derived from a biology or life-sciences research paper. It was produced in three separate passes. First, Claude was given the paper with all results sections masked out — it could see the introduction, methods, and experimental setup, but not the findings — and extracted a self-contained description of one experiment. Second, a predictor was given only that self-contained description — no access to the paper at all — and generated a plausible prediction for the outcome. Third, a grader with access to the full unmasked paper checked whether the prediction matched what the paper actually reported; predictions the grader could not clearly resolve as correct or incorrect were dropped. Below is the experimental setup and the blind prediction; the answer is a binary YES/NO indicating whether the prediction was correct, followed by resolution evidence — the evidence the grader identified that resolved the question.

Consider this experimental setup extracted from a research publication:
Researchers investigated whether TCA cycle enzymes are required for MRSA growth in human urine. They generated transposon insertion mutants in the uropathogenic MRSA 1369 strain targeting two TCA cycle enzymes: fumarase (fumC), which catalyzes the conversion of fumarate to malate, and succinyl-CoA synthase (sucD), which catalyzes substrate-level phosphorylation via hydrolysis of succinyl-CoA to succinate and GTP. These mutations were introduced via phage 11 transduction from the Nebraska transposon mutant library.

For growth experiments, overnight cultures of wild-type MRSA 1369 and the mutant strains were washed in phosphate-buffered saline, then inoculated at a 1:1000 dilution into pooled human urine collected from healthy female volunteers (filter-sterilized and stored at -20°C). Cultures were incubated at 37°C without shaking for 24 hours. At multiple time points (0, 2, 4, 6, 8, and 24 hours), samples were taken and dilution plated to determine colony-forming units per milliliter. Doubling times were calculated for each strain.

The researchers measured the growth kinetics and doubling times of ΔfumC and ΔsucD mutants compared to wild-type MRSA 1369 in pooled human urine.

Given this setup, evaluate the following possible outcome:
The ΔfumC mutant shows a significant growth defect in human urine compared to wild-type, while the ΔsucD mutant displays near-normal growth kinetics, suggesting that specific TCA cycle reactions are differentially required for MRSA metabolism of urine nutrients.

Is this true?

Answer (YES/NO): NO